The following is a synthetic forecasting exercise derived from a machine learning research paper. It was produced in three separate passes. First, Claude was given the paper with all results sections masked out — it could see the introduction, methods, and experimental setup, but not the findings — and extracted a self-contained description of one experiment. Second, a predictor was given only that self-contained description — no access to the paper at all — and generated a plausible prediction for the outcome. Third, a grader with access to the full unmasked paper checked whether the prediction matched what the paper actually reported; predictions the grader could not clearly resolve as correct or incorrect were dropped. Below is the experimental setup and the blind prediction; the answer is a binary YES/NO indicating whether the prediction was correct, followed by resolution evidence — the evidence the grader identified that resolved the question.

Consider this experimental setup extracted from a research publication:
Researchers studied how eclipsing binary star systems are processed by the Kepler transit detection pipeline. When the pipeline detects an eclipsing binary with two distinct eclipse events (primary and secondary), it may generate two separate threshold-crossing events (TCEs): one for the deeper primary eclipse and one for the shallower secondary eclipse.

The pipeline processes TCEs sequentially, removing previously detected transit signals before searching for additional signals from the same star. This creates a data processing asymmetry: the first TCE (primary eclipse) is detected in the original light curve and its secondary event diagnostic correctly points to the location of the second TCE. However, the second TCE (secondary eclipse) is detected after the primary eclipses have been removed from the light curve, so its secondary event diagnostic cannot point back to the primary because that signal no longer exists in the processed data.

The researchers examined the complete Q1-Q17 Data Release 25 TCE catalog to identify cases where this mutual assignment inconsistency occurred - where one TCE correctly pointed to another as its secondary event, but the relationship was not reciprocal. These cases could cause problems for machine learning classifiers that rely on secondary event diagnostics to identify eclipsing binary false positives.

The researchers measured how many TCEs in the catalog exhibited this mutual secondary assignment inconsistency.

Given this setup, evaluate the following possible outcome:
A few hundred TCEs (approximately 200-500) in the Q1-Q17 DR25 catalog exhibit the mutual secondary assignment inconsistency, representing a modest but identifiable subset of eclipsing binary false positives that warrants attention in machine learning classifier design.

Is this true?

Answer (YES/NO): NO